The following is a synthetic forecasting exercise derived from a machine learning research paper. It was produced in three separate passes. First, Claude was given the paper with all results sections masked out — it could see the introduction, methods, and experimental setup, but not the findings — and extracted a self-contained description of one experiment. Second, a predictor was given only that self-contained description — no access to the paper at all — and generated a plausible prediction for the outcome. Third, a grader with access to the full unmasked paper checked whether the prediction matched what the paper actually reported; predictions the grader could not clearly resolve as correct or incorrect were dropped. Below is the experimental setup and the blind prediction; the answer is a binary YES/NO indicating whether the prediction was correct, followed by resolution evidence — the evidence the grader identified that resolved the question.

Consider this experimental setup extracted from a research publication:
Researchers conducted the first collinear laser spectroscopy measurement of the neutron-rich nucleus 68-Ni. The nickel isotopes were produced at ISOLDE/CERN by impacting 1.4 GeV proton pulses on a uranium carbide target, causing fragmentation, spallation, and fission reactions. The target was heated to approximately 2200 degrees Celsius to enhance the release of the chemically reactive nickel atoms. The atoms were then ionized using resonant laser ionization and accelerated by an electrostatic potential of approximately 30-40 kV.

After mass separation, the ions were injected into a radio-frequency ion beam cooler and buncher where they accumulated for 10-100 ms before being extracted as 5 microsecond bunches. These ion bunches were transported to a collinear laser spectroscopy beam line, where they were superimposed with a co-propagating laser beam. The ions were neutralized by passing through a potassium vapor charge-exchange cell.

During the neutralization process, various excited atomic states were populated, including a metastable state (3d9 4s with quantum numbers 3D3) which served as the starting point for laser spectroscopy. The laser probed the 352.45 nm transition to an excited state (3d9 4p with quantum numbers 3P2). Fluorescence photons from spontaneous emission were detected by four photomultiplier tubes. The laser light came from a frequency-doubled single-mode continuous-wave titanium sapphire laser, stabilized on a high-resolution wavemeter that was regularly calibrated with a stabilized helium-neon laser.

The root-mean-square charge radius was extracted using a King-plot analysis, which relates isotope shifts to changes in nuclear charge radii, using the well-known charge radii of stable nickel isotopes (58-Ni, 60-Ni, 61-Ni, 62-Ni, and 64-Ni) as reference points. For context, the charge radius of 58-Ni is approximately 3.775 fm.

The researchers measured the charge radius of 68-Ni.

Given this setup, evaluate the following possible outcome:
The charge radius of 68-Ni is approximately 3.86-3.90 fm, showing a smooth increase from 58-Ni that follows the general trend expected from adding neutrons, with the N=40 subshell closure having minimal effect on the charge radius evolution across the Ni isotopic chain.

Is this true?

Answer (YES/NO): YES